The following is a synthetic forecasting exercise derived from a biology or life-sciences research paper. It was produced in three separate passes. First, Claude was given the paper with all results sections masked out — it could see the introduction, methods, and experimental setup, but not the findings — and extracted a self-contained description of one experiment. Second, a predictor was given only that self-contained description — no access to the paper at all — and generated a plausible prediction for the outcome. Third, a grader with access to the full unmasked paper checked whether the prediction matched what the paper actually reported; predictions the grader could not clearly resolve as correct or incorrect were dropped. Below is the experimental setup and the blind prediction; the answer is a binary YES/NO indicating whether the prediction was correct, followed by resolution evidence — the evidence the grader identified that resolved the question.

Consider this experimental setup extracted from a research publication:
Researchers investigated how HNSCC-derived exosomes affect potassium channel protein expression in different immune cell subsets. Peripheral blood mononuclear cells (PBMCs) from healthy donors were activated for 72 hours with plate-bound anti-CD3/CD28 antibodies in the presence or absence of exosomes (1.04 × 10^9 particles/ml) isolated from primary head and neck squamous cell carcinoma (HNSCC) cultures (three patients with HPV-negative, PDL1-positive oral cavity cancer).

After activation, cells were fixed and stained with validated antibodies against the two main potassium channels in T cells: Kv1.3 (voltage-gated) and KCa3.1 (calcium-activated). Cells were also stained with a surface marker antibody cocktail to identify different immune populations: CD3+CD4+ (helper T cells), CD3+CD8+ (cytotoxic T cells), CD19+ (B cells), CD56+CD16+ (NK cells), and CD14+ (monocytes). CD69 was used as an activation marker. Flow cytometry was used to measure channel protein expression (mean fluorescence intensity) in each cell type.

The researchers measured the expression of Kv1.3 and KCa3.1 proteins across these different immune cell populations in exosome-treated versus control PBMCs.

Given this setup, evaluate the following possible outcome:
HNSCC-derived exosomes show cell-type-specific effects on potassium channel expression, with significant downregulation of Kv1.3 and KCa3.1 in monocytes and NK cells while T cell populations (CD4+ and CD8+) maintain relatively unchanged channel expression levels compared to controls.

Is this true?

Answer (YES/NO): NO